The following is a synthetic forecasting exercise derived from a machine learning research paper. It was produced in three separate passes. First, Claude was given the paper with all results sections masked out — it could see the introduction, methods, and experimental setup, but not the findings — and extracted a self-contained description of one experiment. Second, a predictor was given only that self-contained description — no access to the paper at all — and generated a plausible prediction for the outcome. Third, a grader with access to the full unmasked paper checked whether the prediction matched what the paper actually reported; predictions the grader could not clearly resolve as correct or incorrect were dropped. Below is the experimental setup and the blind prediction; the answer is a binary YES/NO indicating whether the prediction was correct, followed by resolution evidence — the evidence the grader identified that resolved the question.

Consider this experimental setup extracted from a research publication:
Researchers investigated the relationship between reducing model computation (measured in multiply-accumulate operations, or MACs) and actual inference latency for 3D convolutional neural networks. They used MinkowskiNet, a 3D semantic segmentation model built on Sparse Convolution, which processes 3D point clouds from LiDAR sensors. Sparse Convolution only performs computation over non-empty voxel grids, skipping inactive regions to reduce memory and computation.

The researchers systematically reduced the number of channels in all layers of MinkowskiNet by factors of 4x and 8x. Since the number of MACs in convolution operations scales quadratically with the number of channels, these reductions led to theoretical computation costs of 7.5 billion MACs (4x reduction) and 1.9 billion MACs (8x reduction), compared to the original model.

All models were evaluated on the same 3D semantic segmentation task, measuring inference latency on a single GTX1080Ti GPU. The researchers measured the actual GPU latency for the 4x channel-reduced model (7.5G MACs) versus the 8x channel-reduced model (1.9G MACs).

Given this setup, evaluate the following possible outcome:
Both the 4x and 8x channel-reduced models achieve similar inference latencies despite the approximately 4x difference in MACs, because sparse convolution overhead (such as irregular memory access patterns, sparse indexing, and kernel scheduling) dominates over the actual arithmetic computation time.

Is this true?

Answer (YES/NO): NO